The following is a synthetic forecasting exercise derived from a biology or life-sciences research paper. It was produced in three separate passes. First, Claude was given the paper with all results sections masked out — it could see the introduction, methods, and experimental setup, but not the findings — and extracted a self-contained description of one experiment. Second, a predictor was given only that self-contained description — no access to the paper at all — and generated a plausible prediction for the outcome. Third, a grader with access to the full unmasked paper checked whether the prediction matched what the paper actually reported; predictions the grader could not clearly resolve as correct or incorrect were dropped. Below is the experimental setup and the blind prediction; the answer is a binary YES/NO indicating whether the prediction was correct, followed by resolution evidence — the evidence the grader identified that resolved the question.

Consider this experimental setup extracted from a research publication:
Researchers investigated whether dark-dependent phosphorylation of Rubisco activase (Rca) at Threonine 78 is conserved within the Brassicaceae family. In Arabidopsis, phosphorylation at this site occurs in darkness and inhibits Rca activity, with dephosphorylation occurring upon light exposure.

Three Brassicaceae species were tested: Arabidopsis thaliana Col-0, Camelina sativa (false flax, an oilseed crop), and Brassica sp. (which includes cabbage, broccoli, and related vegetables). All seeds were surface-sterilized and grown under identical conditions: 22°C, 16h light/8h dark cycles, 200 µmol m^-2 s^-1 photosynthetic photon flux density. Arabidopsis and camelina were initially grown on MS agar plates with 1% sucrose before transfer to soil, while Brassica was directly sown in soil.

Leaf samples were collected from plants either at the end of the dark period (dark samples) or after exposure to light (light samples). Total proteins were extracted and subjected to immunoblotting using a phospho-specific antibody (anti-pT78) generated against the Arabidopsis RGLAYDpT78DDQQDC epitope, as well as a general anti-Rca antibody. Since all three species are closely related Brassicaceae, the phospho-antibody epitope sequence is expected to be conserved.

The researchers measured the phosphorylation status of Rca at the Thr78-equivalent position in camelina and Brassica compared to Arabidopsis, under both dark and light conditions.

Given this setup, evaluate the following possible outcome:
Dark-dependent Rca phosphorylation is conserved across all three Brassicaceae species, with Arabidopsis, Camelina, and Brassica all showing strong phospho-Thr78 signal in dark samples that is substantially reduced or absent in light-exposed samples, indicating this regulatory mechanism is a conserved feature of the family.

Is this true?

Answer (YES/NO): NO